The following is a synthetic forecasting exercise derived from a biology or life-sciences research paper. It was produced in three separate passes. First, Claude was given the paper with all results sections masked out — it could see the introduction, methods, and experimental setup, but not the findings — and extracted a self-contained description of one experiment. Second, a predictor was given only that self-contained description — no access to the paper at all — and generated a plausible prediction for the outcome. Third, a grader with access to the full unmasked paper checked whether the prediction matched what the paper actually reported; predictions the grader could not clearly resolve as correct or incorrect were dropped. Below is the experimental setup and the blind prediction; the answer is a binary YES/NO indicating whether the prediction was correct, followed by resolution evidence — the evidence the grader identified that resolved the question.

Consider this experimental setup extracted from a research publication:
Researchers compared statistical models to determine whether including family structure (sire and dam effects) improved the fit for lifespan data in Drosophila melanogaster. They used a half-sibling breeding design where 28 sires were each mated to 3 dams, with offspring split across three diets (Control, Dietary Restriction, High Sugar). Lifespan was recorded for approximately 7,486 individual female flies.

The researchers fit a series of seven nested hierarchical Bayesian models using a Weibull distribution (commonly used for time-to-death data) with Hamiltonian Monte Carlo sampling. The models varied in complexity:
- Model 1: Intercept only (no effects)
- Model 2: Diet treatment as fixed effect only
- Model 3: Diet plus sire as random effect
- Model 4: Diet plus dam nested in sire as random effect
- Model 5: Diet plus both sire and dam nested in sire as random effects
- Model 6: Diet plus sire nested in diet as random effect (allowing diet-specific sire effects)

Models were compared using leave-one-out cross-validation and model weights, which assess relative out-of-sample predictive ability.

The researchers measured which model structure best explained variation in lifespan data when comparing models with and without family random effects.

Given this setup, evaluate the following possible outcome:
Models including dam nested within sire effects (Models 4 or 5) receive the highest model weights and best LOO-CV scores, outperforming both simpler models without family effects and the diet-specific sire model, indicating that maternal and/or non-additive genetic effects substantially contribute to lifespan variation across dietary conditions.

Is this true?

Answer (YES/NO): NO